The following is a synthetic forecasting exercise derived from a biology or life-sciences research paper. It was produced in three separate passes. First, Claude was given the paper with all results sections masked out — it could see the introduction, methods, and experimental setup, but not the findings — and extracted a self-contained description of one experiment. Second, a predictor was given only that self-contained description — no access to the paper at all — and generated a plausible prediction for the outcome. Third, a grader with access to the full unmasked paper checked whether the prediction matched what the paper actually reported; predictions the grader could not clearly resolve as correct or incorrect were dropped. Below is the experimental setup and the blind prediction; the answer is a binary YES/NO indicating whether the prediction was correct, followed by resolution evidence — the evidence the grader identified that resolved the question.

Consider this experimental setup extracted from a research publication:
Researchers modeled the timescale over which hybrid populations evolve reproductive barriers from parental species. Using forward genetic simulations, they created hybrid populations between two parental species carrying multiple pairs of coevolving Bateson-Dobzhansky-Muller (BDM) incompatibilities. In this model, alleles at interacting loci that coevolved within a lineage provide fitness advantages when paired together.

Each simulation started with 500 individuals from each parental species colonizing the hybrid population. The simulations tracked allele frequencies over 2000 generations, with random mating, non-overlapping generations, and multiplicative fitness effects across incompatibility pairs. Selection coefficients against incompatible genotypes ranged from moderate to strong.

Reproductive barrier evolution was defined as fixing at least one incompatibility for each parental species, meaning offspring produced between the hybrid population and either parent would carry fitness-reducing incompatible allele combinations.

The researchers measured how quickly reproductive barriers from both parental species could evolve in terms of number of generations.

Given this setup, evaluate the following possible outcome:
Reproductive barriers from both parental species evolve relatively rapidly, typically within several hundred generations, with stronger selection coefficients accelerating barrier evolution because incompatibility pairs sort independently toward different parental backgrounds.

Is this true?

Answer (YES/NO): YES